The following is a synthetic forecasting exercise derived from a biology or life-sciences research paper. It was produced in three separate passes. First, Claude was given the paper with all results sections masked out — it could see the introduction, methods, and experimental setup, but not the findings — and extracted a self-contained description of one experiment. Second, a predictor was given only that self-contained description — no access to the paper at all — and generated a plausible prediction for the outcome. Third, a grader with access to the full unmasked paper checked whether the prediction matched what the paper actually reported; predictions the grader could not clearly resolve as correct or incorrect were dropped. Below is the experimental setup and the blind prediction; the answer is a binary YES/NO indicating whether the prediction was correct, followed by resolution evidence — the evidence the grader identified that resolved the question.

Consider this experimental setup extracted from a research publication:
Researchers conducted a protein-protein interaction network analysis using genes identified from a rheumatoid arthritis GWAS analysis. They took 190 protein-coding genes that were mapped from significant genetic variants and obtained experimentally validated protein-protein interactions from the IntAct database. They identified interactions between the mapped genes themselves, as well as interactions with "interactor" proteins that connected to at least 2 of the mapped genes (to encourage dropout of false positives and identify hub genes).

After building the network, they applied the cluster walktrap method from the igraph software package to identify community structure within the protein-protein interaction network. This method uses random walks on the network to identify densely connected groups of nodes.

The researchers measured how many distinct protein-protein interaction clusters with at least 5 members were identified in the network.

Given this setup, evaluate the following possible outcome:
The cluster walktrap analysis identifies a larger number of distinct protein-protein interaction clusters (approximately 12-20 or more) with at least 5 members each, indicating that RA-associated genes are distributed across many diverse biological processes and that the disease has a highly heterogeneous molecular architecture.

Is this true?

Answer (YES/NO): YES